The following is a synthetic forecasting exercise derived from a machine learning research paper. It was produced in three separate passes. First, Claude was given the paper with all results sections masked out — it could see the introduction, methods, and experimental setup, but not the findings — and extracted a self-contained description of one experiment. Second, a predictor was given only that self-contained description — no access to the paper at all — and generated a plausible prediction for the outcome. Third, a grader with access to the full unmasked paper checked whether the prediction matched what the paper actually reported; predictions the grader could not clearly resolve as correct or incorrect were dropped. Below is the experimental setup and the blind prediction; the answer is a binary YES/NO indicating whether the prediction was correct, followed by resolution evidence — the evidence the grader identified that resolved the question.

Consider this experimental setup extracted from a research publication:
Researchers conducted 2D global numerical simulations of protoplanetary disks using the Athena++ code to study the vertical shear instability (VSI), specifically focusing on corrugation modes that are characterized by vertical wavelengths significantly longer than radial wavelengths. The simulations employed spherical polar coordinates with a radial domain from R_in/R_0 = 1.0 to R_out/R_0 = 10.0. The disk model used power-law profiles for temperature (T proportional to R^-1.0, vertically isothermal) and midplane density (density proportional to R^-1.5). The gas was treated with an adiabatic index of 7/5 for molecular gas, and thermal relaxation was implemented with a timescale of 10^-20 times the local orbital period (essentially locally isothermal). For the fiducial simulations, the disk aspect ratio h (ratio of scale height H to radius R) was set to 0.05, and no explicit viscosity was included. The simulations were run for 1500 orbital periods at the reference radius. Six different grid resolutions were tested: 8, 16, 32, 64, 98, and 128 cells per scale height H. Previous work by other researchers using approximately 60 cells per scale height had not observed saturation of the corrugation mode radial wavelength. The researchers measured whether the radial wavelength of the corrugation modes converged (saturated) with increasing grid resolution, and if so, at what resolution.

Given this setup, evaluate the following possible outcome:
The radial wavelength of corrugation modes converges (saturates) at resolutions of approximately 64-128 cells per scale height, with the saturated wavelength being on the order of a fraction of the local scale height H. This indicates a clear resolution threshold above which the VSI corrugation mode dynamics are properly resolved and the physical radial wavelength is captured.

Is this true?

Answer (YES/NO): YES